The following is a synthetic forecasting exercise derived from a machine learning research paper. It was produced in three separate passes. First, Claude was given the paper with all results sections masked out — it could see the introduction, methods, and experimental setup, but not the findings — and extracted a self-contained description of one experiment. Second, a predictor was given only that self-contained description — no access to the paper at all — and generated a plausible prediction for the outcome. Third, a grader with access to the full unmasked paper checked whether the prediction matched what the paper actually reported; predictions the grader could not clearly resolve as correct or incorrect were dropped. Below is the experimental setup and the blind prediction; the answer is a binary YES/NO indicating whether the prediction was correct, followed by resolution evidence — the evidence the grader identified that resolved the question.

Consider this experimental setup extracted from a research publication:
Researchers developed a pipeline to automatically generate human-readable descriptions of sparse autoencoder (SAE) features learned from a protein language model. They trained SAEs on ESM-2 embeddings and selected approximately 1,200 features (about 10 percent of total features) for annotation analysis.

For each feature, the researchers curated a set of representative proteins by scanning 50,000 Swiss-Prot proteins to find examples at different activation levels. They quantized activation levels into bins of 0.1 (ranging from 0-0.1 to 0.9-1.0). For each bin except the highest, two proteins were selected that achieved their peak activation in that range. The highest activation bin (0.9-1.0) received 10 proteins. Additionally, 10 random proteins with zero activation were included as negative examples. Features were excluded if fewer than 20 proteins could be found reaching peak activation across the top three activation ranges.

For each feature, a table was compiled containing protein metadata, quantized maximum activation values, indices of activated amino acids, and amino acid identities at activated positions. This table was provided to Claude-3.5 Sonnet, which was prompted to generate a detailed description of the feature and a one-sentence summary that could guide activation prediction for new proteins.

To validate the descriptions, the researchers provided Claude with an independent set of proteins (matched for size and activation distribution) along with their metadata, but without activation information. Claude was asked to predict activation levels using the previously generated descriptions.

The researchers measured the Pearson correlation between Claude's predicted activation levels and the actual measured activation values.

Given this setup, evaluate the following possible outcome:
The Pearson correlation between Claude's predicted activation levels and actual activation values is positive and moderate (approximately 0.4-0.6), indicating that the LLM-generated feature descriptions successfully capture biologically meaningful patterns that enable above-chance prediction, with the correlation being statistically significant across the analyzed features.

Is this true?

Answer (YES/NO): NO